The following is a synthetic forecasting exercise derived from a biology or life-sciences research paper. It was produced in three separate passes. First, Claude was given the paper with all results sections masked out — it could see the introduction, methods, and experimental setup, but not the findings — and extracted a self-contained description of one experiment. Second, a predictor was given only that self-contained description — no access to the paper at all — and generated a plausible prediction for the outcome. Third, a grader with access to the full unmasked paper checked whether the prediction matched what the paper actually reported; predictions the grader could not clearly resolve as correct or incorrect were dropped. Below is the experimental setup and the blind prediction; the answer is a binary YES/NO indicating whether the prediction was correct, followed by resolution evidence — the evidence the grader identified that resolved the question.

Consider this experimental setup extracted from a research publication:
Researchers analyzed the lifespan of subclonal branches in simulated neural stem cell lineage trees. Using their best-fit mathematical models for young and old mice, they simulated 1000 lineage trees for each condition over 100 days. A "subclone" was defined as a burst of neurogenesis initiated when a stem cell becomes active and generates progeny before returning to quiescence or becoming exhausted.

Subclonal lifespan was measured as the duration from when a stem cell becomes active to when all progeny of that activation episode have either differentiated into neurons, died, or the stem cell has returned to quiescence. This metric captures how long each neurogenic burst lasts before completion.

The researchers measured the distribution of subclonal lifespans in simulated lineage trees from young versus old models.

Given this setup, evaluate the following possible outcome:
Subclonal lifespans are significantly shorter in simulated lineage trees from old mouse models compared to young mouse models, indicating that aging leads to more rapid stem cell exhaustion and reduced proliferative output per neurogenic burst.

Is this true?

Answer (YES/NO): YES